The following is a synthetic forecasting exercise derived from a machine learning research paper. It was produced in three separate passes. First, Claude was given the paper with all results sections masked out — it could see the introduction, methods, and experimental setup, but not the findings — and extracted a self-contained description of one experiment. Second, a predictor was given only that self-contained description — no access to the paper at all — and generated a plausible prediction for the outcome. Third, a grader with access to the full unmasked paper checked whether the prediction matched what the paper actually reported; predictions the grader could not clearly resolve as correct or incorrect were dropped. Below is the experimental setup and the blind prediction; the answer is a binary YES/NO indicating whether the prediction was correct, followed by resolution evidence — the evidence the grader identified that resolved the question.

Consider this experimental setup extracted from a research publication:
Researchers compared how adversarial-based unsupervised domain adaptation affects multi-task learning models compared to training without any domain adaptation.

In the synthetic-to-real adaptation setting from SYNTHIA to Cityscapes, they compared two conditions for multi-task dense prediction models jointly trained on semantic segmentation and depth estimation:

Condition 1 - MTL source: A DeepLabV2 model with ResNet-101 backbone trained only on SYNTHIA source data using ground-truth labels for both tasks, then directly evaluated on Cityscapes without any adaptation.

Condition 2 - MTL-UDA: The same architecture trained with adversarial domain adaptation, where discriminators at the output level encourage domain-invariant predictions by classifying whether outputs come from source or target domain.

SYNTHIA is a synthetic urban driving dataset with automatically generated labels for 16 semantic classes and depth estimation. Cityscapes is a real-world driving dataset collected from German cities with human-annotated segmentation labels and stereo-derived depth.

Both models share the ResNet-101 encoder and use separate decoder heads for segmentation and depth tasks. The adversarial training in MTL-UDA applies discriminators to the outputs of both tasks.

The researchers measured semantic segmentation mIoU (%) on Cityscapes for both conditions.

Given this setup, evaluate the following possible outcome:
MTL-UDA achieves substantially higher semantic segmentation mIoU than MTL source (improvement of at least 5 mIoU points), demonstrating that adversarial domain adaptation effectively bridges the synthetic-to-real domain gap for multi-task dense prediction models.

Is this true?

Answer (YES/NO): NO